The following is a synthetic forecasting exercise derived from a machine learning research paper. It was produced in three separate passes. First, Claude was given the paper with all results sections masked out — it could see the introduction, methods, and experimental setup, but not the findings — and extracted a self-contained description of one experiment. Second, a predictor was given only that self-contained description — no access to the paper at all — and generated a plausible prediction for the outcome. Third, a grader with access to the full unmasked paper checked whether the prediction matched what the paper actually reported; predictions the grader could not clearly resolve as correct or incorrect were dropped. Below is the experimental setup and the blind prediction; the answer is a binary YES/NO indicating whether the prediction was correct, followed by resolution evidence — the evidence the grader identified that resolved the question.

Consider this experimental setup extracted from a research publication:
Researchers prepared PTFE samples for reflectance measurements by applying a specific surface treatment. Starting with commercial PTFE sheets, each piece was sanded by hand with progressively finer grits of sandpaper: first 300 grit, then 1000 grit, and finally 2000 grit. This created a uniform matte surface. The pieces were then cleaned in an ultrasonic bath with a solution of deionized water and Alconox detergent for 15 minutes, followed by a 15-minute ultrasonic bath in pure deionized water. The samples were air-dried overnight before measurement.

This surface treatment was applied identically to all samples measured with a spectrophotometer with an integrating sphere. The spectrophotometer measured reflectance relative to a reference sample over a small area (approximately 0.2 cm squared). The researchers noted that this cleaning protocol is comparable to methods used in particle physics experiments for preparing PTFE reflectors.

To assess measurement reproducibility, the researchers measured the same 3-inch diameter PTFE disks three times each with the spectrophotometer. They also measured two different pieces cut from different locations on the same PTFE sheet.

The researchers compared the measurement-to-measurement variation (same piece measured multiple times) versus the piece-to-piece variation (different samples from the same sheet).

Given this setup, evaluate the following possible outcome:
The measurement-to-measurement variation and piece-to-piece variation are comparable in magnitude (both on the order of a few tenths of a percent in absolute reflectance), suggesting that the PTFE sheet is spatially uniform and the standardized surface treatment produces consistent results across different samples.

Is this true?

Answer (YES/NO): NO